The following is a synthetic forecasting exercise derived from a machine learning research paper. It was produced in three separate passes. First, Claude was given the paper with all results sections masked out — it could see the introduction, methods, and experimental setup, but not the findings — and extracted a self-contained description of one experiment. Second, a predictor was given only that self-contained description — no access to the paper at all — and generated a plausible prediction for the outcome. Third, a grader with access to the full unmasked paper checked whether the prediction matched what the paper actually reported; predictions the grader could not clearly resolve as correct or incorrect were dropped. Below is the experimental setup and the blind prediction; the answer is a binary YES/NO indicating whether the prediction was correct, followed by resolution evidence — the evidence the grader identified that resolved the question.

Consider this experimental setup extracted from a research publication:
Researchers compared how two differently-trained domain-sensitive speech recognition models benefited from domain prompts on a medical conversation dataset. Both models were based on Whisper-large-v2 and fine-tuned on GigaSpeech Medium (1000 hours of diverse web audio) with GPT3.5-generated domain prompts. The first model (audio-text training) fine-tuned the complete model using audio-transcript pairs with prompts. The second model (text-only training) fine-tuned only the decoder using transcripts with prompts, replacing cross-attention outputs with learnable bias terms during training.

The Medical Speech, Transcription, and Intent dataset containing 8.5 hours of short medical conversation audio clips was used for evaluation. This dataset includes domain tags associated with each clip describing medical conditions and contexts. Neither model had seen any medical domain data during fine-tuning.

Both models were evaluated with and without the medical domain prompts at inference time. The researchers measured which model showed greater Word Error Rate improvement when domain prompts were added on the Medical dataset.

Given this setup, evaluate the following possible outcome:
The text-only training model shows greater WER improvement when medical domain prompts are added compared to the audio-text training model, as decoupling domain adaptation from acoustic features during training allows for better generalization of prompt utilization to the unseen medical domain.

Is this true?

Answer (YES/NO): YES